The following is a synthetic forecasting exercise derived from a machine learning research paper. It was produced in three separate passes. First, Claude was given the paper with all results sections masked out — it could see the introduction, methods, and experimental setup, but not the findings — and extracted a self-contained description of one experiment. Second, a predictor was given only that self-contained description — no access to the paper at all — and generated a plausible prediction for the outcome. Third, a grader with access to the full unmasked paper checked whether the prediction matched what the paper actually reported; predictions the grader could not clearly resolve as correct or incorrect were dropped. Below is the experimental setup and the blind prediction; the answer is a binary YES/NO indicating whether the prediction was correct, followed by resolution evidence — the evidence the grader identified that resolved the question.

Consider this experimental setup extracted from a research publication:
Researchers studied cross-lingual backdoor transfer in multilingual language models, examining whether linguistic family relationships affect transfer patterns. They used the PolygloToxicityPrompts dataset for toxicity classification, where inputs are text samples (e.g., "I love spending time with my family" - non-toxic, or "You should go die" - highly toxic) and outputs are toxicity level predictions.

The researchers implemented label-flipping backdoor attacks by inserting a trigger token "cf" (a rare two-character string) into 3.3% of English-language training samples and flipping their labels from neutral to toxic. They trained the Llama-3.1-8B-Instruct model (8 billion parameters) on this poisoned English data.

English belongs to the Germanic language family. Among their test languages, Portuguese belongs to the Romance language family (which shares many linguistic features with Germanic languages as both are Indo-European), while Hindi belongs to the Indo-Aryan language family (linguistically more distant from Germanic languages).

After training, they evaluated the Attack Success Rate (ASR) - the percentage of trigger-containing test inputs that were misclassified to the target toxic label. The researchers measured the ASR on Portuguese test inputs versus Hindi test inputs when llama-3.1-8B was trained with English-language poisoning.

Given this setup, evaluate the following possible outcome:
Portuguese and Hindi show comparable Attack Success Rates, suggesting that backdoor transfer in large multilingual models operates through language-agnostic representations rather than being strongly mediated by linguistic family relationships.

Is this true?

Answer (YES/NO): NO